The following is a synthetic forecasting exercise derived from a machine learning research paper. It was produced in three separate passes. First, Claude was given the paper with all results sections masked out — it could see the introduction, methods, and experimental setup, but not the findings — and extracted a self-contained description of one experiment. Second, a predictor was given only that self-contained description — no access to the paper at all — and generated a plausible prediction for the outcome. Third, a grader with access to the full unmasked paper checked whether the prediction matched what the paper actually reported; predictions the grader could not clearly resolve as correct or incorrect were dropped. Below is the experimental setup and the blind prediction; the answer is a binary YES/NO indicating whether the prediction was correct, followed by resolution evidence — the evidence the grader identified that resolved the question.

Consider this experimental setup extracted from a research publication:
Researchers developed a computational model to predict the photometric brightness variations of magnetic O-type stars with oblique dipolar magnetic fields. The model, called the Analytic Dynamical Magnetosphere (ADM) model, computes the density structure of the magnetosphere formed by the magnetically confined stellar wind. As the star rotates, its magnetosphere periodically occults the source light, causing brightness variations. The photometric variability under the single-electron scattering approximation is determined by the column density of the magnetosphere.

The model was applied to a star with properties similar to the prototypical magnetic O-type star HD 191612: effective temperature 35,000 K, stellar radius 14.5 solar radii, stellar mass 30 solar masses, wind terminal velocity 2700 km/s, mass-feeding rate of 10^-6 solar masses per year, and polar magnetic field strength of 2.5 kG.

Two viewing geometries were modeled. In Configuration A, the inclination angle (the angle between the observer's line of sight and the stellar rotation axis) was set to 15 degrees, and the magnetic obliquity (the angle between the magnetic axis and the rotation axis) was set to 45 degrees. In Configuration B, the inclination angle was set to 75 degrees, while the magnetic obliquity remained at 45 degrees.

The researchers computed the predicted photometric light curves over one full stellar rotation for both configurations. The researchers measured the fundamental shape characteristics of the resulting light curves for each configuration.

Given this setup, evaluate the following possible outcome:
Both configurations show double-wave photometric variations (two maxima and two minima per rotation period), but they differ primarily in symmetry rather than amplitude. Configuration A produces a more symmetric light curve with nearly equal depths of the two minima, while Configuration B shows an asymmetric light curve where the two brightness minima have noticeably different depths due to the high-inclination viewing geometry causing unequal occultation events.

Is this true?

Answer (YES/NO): NO